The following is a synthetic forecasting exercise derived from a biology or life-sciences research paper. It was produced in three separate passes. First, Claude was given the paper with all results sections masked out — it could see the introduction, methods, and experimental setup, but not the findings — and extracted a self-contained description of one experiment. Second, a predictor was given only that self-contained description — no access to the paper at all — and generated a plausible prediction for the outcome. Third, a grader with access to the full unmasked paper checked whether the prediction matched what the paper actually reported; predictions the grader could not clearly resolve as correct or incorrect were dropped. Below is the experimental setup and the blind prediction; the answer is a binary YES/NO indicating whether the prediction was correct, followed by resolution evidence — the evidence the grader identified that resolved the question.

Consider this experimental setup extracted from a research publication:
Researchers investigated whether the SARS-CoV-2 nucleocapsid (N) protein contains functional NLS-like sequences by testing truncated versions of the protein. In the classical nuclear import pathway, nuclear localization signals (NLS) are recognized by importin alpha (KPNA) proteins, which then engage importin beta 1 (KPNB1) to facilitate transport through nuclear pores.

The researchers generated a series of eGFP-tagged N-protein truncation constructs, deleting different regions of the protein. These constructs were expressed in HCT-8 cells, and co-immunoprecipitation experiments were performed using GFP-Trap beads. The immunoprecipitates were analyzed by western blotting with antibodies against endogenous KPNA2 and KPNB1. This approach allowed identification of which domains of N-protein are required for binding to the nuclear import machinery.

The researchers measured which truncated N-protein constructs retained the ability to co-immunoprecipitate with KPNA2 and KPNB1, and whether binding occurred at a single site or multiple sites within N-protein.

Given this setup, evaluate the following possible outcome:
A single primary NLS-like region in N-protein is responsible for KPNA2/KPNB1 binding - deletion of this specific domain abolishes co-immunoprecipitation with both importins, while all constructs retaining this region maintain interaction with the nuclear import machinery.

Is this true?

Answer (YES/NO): NO